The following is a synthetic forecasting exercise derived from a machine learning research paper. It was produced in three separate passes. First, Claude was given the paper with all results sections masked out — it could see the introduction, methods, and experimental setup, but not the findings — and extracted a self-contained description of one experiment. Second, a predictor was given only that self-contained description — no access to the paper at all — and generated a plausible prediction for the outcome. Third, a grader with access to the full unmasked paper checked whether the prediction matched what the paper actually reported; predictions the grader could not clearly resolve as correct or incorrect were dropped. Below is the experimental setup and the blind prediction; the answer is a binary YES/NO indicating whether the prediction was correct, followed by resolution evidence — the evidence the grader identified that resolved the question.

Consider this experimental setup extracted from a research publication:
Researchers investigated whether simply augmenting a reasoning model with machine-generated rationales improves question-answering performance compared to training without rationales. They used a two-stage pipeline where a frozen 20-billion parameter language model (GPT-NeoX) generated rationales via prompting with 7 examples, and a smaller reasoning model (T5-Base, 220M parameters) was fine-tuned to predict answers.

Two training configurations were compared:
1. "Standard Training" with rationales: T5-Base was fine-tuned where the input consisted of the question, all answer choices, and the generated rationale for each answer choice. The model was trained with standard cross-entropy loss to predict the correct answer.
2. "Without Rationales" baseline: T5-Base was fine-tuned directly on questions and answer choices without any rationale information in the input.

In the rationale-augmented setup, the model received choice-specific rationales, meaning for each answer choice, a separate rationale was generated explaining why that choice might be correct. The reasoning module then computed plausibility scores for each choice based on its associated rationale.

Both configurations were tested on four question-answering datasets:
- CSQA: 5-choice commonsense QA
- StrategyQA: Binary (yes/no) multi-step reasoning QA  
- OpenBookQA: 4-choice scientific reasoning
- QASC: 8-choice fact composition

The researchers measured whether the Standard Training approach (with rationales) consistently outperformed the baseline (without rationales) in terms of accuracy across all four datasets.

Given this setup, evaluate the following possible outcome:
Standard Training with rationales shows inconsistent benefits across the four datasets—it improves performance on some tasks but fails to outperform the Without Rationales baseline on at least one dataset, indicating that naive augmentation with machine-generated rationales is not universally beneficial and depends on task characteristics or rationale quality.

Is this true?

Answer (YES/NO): YES